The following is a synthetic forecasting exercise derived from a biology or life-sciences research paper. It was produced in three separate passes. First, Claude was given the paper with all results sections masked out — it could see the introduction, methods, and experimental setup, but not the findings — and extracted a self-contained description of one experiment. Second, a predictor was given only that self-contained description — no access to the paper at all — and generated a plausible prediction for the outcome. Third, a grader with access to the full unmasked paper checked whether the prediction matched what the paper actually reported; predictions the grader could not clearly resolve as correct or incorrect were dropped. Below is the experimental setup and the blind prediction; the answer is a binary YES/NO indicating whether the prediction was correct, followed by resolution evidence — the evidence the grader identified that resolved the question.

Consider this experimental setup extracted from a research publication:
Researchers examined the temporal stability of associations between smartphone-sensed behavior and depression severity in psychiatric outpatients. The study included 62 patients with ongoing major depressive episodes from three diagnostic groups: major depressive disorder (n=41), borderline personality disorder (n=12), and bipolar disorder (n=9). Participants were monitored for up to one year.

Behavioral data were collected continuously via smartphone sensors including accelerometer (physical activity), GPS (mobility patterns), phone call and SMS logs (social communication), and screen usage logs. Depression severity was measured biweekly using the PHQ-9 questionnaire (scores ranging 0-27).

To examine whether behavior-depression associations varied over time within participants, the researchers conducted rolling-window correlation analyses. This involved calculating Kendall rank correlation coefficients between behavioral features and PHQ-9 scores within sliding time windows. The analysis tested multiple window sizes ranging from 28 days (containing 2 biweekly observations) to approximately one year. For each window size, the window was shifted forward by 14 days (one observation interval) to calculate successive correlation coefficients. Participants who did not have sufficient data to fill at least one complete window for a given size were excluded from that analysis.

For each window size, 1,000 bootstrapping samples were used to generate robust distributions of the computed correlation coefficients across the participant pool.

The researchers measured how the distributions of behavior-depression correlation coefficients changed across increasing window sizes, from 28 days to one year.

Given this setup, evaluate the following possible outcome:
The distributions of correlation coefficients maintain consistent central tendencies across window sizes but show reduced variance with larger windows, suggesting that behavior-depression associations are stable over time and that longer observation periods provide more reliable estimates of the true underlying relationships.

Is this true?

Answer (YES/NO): NO